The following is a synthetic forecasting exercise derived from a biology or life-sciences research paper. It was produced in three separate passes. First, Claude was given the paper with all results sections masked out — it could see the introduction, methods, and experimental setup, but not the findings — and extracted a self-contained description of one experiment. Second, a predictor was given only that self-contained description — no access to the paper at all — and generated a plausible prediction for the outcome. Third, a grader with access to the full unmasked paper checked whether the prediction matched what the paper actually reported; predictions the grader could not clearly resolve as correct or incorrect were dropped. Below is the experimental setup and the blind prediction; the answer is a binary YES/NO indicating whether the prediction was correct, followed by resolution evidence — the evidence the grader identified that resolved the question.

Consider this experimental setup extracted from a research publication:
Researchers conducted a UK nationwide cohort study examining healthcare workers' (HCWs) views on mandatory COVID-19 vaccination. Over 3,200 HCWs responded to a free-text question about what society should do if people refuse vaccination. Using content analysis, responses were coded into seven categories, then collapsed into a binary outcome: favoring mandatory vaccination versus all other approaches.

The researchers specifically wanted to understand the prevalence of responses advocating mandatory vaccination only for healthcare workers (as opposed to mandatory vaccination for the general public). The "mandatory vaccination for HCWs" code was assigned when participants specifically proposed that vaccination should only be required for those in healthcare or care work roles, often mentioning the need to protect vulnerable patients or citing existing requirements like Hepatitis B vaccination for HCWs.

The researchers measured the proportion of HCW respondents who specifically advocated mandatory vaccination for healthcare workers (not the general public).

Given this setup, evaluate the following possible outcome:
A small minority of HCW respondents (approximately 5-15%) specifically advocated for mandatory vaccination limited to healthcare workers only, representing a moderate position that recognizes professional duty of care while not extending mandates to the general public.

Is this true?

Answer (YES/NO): YES